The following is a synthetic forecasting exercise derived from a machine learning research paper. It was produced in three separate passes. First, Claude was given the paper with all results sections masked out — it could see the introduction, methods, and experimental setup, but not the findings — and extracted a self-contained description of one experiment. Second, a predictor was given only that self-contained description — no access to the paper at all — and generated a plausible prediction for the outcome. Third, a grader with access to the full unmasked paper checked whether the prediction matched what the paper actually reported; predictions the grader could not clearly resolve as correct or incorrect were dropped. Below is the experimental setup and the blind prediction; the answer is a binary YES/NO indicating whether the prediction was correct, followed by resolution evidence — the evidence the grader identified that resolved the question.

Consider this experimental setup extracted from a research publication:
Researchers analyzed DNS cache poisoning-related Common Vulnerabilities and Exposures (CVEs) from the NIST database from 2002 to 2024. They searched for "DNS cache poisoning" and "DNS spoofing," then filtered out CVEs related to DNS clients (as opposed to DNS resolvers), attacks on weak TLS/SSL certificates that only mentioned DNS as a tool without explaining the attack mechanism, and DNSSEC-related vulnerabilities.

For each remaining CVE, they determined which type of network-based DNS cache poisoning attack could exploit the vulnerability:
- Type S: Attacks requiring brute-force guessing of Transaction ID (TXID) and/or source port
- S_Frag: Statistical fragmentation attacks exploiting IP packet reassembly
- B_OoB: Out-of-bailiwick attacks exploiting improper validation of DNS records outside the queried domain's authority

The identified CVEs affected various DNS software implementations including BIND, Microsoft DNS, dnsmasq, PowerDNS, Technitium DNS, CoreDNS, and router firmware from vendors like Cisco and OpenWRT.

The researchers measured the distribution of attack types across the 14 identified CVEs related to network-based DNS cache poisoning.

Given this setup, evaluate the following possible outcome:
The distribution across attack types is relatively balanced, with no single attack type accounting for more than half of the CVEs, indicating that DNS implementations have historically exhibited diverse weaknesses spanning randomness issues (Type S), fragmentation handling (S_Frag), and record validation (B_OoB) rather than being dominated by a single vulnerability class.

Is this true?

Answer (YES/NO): NO